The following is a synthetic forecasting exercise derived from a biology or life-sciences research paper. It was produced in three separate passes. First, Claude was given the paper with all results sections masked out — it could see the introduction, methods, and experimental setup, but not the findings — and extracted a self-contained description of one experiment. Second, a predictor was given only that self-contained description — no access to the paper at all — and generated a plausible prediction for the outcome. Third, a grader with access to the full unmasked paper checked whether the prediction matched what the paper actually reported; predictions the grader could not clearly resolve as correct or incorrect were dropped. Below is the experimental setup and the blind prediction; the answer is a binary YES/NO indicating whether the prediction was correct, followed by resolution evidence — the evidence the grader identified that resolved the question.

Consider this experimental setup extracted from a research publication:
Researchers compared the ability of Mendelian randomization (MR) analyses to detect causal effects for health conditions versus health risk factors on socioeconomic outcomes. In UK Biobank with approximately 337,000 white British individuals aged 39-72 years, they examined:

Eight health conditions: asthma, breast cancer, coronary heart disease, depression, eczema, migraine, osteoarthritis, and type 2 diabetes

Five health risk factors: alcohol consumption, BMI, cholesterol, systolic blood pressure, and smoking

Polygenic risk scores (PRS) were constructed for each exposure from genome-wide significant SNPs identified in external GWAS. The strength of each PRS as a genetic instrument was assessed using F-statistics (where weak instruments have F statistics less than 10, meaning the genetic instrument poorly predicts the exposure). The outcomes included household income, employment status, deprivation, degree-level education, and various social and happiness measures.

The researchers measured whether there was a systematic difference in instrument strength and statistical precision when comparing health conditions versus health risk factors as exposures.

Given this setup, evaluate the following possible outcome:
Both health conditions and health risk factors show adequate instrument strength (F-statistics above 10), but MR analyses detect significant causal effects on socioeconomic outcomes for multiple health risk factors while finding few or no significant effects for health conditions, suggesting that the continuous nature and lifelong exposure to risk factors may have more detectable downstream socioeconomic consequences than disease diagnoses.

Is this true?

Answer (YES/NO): YES